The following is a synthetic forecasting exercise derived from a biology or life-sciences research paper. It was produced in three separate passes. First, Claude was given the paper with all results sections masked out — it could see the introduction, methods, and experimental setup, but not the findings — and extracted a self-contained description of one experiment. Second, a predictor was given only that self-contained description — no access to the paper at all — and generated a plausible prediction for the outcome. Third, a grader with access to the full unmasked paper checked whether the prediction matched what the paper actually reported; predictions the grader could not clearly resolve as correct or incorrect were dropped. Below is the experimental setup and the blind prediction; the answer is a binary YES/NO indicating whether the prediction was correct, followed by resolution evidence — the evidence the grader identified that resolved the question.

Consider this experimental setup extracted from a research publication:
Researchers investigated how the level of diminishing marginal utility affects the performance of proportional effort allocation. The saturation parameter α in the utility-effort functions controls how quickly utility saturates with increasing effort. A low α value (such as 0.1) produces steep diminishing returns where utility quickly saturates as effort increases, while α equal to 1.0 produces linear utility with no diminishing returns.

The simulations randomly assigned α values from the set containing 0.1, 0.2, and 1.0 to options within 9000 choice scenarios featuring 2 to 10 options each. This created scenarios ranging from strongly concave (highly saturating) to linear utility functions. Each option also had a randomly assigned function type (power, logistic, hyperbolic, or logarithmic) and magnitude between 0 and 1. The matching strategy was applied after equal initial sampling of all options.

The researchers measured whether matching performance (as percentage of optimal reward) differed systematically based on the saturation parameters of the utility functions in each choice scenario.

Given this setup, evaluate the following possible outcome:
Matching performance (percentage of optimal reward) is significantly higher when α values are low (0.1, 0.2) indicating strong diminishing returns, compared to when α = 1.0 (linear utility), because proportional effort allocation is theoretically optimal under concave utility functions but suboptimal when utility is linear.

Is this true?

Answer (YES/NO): YES